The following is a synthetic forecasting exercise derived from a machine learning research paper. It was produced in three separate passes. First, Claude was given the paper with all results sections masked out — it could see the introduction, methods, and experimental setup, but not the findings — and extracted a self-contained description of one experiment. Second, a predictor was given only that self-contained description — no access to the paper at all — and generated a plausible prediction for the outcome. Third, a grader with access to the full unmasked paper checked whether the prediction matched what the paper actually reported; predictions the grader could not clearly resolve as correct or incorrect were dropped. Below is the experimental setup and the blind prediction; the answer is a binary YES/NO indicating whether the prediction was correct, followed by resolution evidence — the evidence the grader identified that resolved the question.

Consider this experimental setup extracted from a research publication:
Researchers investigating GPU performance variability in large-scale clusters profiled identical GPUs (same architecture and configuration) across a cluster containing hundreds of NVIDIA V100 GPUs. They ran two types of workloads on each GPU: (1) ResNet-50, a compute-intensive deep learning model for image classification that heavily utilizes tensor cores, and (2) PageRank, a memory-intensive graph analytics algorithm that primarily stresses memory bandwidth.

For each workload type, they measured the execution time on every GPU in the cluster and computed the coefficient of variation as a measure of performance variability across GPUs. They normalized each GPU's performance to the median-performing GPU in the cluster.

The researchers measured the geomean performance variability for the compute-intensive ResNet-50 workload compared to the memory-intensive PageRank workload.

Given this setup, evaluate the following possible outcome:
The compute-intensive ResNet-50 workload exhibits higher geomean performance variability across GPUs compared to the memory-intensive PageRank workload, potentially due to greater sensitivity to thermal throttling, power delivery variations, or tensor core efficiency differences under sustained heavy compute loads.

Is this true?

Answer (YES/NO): YES